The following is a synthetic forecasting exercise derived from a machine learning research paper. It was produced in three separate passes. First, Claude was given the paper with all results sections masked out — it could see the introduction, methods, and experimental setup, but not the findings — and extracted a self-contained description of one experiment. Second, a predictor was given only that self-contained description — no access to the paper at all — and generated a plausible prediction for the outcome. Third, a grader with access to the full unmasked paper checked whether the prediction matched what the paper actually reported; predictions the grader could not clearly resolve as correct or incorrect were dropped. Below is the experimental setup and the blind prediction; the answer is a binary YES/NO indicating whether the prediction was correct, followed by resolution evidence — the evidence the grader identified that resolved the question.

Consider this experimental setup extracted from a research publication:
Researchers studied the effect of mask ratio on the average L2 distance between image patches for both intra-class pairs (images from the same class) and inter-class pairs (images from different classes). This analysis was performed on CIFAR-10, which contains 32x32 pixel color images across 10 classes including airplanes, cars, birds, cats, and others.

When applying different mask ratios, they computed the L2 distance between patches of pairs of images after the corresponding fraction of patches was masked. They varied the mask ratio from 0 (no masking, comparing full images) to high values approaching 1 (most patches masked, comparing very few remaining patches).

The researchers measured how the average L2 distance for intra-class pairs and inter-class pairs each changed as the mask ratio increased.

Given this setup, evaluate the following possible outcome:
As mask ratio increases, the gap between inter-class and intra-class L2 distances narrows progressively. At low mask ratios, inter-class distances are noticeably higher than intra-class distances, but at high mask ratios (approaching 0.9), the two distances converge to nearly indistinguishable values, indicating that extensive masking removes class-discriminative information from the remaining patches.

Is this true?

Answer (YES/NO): NO